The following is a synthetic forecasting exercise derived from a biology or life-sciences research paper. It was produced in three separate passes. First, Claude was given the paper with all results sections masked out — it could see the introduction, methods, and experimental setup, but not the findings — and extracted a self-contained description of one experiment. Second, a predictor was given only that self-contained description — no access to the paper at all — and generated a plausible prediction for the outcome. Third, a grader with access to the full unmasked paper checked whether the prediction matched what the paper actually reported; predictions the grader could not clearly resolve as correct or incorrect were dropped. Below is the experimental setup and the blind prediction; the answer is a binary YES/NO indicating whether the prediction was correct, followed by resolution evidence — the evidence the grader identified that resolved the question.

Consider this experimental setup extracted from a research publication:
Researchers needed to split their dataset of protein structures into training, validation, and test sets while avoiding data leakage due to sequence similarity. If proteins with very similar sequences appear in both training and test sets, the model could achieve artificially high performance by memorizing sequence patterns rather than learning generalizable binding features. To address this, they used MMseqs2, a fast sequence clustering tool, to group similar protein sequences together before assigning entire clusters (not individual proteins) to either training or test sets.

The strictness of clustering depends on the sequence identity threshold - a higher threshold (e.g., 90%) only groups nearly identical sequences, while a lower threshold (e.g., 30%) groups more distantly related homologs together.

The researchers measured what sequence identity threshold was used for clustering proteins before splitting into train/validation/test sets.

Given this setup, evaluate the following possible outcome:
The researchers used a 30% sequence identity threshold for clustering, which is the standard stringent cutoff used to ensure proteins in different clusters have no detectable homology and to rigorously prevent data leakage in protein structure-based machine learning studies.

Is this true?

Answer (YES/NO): NO